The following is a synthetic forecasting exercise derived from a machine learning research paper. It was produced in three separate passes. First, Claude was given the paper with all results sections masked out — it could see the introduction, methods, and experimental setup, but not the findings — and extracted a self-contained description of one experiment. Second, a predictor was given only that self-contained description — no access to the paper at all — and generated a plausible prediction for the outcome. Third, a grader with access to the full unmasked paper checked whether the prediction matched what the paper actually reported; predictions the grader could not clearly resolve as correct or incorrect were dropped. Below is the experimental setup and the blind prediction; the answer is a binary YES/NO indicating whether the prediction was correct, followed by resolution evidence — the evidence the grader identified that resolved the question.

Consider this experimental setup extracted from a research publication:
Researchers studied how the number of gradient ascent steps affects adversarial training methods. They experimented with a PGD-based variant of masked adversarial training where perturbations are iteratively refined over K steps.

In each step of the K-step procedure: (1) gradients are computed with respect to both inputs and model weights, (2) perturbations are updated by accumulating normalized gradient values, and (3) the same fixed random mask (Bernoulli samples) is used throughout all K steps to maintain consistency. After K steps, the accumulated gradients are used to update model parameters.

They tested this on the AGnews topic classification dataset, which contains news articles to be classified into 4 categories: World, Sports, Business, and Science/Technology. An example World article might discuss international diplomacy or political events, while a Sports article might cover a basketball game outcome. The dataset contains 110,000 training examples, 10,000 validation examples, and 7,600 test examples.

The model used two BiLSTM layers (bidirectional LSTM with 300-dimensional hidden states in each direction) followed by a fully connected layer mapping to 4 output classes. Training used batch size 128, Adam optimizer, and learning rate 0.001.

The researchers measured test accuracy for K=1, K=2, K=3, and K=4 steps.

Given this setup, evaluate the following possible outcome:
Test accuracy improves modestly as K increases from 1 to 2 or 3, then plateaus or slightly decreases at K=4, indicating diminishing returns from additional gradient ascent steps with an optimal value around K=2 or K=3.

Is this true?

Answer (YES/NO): NO